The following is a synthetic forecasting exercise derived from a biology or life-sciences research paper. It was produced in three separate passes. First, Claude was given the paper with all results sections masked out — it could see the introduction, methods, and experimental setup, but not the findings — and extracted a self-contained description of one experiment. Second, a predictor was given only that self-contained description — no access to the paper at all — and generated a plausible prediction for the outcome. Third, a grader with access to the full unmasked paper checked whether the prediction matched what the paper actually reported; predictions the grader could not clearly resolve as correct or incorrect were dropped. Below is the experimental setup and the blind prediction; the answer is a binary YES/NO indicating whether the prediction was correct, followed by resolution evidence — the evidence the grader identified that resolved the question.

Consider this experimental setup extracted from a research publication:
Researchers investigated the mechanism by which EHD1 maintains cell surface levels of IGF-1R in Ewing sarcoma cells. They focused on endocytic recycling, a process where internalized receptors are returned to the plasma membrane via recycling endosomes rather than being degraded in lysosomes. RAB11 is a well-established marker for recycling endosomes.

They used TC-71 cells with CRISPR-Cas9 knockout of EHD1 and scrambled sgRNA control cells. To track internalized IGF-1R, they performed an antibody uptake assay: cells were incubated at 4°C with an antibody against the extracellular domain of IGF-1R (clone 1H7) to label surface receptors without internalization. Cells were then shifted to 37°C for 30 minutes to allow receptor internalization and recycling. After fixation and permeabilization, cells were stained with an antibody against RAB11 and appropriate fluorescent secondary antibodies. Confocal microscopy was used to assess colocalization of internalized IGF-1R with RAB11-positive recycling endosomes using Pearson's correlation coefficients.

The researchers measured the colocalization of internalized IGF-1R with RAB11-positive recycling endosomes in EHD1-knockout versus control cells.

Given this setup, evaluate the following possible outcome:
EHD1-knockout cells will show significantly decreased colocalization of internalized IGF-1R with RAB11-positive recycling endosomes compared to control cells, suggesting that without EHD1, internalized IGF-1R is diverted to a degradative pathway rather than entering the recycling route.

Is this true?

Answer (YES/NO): NO